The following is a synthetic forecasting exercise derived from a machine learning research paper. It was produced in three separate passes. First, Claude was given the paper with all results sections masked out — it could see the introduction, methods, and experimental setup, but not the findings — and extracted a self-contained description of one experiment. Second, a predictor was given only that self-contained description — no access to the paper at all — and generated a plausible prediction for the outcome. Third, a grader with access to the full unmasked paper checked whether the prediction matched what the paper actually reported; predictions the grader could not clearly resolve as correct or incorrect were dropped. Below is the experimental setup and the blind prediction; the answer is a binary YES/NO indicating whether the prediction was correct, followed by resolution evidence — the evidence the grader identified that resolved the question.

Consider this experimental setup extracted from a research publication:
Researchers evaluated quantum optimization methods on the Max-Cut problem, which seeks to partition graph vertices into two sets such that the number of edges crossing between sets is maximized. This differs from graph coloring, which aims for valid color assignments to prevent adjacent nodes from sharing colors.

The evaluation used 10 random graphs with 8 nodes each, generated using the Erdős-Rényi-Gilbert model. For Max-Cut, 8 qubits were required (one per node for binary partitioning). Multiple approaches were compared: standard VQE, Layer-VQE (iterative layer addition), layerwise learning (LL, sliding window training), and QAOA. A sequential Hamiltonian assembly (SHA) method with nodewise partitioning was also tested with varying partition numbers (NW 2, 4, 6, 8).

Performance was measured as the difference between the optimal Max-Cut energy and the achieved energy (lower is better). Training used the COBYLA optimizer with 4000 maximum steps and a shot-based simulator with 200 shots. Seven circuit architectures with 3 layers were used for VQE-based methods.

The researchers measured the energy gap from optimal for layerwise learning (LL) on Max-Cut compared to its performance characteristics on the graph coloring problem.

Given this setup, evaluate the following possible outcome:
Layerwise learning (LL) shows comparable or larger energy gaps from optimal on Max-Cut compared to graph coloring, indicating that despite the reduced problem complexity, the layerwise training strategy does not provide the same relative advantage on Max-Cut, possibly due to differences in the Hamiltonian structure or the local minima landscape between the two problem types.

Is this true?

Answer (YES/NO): YES